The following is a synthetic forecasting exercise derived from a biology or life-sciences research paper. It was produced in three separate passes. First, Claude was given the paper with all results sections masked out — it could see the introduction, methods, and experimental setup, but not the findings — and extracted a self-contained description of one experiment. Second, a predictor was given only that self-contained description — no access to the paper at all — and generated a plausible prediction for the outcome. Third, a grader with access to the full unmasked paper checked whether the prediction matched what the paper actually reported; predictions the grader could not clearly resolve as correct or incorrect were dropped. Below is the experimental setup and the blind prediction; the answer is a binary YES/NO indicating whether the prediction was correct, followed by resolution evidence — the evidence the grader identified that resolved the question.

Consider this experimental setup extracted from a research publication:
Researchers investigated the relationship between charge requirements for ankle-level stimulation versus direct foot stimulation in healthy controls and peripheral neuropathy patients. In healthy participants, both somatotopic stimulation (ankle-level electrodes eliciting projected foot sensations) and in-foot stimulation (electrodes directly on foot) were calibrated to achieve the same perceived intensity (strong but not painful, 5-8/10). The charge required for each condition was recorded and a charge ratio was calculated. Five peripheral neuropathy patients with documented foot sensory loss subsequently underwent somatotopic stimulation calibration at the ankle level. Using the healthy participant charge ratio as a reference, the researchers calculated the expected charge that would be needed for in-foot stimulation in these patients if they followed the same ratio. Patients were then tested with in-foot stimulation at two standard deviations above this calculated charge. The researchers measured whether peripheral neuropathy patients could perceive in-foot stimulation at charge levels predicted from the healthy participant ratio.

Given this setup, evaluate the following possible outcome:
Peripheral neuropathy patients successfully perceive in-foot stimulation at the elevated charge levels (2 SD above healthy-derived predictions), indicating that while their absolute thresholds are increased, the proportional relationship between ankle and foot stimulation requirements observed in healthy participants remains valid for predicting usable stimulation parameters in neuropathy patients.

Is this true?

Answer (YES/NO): NO